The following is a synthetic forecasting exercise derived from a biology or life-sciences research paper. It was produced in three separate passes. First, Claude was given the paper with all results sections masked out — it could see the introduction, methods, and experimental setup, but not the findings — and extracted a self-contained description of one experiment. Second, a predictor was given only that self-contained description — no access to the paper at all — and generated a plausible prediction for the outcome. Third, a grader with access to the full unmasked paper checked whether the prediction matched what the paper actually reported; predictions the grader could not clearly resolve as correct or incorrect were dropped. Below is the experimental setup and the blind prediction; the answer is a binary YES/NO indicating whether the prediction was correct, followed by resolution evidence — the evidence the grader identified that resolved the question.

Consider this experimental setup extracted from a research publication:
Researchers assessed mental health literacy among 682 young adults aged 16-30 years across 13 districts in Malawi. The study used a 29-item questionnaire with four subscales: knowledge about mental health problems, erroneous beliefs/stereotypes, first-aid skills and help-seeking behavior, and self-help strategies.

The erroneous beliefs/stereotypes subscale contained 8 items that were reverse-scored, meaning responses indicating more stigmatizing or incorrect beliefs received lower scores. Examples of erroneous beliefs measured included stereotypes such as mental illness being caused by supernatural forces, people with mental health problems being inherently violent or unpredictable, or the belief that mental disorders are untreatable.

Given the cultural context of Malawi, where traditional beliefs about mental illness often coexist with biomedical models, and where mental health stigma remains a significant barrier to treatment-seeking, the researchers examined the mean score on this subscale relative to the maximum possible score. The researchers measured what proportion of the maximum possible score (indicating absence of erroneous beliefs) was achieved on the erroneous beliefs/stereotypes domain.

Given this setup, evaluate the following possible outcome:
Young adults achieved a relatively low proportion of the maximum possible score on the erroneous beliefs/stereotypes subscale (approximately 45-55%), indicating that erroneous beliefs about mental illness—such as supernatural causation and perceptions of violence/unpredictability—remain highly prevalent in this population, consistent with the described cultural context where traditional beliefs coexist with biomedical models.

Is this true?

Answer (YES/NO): NO